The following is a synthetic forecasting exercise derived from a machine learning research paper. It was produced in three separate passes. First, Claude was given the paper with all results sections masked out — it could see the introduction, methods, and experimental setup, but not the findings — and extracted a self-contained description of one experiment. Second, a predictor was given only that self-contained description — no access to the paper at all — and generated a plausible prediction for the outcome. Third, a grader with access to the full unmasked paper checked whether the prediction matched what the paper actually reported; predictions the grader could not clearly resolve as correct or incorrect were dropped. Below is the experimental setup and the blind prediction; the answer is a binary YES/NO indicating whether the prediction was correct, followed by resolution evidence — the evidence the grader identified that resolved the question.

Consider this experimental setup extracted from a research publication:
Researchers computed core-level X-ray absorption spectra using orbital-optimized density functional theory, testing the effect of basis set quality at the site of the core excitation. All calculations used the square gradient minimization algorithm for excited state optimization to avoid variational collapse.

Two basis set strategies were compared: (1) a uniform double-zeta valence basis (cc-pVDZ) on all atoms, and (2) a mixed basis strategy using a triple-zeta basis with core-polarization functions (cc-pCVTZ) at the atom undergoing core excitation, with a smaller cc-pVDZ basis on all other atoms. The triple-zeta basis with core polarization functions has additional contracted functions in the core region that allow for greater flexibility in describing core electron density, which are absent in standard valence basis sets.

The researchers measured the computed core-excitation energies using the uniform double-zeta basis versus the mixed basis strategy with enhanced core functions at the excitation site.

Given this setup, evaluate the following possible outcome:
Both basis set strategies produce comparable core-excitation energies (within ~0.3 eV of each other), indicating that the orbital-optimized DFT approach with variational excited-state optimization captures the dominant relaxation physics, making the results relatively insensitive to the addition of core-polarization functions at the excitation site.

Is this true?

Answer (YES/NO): NO